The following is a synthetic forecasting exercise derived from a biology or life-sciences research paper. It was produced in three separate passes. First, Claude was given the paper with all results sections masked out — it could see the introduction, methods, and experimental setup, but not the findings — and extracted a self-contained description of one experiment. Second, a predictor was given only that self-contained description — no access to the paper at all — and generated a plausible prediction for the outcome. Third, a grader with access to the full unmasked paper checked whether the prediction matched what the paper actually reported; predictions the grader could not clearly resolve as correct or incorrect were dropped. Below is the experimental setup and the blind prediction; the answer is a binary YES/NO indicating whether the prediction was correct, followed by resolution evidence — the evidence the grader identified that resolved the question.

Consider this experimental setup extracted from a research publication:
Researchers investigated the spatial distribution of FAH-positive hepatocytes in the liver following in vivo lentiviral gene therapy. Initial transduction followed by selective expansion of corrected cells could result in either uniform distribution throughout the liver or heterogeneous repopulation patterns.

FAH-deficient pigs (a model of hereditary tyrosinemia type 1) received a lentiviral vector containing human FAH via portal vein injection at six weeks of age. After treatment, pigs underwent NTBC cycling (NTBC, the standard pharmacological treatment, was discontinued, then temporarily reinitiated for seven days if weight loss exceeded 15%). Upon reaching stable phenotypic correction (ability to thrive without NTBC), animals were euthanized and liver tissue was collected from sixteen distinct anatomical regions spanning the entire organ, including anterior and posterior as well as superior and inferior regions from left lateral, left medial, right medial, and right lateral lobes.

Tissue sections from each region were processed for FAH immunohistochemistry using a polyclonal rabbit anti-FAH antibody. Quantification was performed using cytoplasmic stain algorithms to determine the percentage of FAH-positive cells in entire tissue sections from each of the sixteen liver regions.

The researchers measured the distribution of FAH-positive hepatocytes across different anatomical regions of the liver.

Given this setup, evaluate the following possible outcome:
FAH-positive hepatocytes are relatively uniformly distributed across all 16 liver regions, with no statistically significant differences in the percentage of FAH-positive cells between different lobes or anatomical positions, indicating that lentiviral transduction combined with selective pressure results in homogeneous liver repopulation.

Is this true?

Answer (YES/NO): YES